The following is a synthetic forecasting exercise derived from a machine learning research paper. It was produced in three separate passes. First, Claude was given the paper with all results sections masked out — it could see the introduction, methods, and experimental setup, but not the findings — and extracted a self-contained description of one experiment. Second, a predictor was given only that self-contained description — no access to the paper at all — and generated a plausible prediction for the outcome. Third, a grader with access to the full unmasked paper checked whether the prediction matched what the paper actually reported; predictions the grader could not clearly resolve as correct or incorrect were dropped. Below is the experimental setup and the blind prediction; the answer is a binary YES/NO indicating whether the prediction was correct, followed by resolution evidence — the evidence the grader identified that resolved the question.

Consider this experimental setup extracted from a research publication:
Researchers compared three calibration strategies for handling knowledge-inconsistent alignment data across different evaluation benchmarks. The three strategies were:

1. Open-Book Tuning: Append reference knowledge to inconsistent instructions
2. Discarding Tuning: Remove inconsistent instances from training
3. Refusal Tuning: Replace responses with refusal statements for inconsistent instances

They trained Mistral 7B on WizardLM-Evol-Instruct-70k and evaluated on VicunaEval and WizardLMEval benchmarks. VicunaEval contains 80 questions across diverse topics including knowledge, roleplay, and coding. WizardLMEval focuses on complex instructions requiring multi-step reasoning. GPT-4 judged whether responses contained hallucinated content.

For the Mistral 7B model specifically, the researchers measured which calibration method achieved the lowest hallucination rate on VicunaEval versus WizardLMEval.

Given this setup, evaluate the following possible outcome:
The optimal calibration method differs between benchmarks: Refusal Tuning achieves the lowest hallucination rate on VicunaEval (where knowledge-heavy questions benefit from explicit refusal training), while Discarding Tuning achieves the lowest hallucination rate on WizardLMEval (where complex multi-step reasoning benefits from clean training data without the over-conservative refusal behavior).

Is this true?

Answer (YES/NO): NO